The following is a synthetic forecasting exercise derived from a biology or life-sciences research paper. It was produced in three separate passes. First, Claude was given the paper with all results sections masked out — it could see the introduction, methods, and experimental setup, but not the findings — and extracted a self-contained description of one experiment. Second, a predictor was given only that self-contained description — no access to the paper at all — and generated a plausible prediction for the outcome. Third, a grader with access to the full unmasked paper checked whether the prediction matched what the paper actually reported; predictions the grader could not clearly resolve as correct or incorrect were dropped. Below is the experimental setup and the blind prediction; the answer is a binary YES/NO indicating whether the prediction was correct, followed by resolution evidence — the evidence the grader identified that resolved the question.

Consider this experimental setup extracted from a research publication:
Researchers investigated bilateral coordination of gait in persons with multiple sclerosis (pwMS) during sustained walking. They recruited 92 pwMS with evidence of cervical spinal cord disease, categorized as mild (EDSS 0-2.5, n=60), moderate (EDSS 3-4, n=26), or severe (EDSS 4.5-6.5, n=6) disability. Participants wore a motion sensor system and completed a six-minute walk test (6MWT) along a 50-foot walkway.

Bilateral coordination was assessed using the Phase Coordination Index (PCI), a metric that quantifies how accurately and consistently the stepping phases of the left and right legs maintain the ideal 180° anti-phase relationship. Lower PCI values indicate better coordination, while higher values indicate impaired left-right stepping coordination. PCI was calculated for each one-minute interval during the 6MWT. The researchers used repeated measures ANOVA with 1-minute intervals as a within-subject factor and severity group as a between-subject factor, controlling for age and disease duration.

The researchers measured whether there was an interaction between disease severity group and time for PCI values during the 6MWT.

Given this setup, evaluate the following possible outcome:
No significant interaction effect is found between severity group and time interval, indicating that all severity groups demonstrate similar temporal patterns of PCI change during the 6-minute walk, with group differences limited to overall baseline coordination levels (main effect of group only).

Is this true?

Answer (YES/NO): NO